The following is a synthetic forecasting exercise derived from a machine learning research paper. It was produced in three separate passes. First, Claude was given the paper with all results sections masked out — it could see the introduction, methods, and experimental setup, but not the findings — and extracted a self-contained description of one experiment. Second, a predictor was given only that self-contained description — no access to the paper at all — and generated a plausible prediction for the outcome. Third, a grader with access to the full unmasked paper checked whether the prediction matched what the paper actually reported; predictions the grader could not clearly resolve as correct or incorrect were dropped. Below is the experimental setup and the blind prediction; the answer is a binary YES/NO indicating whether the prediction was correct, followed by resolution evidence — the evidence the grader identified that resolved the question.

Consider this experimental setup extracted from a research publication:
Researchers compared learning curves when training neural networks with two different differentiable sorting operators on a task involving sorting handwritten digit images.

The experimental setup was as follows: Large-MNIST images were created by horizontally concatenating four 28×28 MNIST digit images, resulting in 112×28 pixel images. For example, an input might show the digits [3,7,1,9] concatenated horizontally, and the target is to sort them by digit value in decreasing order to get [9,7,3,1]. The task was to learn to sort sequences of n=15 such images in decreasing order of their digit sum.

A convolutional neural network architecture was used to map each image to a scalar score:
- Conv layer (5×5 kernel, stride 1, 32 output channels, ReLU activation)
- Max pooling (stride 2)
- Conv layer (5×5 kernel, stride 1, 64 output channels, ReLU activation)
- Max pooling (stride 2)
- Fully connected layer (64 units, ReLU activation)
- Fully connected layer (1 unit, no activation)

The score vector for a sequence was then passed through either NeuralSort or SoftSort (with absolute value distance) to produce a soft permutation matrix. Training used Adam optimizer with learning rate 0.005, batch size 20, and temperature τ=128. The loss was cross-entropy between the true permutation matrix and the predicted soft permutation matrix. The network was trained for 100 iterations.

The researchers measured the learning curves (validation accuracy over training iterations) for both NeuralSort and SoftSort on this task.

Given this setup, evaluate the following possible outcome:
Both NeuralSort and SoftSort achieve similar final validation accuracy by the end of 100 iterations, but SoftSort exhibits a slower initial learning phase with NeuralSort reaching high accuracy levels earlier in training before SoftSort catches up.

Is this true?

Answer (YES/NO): NO